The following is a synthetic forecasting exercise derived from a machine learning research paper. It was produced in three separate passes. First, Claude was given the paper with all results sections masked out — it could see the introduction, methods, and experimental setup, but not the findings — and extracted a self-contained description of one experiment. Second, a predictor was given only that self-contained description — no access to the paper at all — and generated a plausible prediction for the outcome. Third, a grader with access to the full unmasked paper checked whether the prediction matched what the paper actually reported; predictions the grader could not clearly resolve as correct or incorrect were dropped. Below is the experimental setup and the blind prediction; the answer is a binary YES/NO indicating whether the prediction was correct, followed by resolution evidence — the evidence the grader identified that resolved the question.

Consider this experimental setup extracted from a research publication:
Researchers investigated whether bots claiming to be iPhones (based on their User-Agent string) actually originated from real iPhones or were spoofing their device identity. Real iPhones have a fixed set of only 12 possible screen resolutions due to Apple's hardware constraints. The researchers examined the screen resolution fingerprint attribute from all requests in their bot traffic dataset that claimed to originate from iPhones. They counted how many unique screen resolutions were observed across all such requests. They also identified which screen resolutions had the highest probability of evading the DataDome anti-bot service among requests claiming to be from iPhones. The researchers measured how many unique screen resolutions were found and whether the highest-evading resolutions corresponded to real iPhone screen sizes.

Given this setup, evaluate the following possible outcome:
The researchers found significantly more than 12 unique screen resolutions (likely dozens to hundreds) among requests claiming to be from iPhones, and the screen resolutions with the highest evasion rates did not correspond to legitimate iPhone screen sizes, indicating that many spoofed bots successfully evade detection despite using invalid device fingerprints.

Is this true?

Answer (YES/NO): YES